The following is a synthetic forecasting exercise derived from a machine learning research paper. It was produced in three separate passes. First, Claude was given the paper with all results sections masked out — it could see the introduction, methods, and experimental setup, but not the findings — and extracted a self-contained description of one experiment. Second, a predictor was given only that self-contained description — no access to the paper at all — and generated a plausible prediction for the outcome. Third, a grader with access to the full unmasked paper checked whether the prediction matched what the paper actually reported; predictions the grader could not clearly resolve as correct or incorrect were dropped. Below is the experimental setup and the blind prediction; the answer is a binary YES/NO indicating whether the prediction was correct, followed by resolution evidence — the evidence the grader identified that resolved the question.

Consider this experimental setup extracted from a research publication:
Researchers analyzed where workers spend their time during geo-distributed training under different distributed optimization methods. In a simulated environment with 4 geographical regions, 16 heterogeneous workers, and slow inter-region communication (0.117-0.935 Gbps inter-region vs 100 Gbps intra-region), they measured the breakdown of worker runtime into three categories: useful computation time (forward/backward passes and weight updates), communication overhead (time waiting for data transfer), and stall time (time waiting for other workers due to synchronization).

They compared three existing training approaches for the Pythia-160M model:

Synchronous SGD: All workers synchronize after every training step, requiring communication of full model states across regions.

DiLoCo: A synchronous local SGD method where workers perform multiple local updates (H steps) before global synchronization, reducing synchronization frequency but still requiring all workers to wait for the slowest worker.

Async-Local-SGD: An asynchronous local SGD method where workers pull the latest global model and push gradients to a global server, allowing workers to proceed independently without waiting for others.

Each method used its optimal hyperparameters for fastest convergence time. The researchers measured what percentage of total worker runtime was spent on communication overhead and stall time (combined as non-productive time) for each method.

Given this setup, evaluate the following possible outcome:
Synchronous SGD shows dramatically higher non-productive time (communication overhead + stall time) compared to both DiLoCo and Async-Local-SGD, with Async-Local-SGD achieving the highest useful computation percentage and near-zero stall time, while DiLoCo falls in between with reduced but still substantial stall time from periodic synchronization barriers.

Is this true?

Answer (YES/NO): YES